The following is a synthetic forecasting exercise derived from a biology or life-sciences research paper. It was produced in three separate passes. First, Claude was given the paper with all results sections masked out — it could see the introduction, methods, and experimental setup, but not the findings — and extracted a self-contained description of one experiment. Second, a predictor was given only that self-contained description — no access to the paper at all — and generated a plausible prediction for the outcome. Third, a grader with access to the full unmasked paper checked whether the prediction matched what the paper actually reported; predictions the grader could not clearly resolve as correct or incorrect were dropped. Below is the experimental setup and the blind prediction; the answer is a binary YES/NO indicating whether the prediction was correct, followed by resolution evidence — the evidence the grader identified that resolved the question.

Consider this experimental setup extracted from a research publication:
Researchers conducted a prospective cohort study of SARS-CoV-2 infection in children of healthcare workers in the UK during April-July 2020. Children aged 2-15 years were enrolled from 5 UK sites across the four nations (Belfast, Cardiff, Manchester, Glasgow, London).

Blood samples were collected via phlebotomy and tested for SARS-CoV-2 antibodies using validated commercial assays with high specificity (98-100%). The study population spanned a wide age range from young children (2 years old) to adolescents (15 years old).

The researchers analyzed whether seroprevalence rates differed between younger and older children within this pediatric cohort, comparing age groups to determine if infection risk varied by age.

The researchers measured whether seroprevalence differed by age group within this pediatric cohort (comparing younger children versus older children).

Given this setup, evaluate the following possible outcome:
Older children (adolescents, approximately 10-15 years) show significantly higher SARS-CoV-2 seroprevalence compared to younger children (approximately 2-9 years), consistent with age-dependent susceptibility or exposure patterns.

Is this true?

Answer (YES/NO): NO